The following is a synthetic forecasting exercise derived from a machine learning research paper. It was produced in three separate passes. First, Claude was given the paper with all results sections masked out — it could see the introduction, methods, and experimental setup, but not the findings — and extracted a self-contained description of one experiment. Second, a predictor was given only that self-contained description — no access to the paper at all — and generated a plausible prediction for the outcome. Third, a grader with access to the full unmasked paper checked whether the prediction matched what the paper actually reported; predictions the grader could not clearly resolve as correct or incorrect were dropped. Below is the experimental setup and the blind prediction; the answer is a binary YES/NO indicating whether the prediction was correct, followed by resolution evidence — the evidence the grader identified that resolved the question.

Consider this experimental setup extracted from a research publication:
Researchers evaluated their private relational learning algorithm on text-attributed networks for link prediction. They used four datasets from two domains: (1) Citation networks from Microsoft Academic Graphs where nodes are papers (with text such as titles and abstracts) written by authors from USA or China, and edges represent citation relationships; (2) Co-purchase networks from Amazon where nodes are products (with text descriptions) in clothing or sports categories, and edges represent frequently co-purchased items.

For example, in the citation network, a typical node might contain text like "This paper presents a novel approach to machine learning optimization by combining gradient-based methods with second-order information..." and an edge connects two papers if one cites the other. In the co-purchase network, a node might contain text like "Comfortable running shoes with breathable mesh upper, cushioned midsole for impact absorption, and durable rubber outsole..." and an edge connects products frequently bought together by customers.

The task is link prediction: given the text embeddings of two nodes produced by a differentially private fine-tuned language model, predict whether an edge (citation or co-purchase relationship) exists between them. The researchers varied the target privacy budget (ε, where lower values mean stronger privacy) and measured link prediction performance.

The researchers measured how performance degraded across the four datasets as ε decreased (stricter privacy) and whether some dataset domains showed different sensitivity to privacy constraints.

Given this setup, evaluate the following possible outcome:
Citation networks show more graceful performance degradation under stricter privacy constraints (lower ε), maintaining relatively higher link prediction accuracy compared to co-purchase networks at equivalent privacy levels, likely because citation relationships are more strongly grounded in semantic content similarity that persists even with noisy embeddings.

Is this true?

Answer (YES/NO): NO